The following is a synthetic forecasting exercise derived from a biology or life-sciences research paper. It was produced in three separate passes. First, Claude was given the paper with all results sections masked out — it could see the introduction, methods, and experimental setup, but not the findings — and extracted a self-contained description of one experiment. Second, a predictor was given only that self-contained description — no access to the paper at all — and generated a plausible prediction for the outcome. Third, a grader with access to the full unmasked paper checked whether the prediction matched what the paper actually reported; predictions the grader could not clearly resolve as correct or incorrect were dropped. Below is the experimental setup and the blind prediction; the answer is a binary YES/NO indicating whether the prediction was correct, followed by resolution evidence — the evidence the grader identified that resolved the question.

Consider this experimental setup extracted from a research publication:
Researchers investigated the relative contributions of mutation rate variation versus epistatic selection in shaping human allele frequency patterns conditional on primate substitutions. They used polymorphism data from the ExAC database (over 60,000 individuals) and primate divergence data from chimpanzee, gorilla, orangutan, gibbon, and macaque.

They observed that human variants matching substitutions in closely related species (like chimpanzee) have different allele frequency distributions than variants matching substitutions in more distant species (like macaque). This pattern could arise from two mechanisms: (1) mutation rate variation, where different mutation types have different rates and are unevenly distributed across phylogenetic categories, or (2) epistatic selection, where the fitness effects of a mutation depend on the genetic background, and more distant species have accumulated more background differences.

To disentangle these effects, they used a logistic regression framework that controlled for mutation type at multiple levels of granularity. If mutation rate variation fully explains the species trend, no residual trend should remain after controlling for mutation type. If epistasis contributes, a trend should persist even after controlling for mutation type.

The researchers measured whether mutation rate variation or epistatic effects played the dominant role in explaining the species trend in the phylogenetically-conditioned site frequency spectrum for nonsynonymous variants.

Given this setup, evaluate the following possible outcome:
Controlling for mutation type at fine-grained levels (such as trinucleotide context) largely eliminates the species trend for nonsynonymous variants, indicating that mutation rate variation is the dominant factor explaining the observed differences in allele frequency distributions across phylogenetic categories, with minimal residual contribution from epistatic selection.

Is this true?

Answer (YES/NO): NO